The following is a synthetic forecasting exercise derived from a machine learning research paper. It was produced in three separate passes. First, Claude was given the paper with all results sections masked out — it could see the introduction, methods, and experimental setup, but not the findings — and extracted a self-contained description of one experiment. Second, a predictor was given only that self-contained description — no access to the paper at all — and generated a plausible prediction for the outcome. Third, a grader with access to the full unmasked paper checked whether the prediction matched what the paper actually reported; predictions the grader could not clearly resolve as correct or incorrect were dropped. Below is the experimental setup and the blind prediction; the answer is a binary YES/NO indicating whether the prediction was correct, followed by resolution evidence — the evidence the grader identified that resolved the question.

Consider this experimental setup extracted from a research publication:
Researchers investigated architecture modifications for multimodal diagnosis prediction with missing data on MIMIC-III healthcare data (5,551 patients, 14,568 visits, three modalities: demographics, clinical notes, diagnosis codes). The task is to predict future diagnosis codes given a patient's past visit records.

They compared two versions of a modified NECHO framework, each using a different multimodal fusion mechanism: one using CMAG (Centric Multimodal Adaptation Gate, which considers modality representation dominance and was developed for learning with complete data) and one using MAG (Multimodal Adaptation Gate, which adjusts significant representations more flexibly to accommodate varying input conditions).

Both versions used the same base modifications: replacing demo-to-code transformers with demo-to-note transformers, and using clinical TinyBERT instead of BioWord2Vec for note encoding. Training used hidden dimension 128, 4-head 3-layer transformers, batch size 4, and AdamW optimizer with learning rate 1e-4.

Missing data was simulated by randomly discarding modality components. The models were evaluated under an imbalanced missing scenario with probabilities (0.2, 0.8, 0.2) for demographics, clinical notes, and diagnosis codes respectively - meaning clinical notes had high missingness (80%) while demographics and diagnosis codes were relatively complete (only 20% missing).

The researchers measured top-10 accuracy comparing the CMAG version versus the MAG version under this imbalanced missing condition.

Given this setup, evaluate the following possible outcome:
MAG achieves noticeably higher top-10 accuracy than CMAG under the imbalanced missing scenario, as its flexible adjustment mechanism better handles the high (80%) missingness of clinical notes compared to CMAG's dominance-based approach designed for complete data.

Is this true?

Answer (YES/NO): NO